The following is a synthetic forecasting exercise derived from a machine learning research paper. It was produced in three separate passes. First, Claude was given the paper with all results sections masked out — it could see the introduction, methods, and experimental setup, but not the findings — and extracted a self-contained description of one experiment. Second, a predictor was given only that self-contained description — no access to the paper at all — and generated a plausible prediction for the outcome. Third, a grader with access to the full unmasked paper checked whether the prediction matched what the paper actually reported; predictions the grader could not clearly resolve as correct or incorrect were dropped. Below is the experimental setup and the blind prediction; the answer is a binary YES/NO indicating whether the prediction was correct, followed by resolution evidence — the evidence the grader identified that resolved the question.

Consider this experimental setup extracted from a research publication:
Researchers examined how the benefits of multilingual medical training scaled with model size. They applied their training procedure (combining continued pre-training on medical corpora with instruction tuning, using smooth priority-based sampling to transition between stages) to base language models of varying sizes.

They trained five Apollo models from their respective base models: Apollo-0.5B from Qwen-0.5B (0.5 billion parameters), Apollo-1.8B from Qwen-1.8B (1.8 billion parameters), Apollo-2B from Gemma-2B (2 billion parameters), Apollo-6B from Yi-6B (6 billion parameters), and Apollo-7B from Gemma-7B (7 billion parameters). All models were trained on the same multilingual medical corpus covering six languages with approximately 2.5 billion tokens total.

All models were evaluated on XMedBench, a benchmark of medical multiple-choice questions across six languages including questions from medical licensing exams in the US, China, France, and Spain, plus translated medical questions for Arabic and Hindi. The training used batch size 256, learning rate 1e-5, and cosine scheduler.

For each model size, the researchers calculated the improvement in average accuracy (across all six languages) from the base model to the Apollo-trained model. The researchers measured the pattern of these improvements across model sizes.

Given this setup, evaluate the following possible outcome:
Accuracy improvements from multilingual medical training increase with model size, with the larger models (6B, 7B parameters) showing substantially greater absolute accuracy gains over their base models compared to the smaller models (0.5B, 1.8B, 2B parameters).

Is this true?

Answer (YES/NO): NO